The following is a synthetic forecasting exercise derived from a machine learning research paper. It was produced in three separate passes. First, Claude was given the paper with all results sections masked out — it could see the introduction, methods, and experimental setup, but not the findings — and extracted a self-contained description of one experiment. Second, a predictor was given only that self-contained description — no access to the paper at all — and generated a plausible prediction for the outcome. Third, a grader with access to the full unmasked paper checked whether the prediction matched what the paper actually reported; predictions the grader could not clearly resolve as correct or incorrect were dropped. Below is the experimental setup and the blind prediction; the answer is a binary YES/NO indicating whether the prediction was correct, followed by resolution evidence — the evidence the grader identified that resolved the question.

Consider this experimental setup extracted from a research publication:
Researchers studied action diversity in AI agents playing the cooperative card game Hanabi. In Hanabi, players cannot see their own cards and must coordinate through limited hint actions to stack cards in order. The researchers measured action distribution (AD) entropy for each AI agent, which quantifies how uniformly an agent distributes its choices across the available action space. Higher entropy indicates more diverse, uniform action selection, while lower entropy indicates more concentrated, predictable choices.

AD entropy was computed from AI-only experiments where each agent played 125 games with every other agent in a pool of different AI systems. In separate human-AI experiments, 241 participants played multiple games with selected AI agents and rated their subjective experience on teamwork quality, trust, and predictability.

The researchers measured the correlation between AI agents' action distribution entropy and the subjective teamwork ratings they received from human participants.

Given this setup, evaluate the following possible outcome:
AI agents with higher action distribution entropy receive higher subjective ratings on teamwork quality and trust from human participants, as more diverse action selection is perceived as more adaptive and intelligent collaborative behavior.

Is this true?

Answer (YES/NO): YES